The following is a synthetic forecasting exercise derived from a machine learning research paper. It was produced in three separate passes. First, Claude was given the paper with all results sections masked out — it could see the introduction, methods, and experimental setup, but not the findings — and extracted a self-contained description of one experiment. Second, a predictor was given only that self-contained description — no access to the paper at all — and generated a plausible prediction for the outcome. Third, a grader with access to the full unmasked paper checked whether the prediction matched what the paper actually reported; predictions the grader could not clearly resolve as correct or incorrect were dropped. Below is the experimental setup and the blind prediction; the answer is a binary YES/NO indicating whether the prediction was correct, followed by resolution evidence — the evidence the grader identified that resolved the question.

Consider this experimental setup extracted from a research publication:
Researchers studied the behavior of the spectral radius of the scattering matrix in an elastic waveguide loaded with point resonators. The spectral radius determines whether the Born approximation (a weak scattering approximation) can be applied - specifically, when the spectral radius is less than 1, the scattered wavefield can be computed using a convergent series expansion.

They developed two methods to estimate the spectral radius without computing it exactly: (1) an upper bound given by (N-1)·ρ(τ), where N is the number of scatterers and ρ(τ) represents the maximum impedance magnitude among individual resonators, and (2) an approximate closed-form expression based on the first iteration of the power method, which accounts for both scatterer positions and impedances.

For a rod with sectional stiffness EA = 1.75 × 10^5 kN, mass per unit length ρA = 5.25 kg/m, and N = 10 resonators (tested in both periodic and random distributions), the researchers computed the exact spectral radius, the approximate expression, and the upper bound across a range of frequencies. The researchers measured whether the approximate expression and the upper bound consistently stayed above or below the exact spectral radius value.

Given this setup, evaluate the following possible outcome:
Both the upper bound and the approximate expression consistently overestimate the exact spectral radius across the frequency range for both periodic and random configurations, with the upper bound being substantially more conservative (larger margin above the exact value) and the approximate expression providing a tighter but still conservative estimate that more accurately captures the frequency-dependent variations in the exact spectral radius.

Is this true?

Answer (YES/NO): YES